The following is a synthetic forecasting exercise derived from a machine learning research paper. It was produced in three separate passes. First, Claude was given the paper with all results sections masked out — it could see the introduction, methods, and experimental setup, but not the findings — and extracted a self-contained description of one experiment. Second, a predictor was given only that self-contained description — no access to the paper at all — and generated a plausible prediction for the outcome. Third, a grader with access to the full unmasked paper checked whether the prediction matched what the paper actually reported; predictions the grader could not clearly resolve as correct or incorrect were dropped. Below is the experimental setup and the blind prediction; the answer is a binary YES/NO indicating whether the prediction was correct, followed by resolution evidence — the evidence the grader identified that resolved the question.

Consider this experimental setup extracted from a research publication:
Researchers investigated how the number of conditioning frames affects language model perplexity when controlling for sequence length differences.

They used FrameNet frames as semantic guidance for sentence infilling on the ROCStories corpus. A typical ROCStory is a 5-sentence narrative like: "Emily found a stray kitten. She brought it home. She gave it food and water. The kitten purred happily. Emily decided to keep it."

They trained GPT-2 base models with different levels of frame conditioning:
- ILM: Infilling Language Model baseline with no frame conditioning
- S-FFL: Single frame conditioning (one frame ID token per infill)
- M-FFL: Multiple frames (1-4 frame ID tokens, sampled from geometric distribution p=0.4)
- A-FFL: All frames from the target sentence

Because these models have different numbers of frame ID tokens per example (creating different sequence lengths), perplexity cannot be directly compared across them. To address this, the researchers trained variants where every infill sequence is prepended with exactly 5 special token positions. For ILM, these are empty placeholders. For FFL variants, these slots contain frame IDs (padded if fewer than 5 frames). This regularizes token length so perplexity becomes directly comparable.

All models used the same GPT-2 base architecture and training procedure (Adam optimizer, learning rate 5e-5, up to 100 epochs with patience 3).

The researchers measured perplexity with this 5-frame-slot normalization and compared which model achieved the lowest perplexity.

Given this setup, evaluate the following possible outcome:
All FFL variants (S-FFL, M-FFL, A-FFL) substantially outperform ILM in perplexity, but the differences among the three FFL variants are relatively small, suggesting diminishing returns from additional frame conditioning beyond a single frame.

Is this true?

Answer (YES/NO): NO